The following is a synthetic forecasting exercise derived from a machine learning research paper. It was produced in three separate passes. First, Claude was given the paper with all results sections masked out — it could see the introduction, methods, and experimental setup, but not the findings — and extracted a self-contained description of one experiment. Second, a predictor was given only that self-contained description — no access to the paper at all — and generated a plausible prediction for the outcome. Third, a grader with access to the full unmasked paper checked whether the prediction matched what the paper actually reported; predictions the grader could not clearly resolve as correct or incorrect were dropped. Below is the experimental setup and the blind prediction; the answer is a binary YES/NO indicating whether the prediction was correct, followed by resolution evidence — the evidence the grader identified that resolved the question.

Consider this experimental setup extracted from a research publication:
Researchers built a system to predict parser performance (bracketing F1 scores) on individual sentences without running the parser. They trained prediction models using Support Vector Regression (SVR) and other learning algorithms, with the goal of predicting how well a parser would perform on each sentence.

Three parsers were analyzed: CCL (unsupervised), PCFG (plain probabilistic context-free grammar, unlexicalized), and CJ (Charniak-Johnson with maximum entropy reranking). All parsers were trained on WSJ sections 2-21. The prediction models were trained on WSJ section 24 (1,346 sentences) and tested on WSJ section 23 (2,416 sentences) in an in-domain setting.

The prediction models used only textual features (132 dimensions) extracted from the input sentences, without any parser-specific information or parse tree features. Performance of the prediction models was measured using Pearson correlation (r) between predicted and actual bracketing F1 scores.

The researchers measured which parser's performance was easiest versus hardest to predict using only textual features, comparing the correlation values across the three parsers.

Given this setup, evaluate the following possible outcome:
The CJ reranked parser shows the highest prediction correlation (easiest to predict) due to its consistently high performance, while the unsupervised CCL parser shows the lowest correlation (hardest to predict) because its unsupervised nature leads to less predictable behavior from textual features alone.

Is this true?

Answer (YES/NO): NO